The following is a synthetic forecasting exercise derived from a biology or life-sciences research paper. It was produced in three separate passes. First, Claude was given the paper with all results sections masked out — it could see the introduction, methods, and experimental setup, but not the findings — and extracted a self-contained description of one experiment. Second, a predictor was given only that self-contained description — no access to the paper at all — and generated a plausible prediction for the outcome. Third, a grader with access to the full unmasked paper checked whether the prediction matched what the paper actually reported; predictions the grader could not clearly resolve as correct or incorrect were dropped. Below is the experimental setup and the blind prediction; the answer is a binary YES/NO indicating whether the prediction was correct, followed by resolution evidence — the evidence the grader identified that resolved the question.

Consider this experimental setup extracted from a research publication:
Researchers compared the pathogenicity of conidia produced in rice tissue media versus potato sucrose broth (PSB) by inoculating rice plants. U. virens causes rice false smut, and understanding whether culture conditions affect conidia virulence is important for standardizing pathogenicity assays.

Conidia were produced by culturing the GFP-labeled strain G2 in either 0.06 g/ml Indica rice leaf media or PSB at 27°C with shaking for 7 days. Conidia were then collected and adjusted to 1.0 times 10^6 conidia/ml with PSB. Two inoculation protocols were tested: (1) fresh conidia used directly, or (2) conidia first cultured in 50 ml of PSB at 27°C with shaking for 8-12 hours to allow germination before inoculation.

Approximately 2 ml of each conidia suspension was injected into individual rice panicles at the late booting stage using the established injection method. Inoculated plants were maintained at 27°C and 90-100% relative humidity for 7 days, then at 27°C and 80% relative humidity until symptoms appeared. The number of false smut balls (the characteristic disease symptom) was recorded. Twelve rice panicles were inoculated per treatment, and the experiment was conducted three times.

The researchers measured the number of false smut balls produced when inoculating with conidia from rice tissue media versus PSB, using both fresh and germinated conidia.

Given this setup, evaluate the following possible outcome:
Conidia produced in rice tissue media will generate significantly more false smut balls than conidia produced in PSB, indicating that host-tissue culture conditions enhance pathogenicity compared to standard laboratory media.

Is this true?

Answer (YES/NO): NO